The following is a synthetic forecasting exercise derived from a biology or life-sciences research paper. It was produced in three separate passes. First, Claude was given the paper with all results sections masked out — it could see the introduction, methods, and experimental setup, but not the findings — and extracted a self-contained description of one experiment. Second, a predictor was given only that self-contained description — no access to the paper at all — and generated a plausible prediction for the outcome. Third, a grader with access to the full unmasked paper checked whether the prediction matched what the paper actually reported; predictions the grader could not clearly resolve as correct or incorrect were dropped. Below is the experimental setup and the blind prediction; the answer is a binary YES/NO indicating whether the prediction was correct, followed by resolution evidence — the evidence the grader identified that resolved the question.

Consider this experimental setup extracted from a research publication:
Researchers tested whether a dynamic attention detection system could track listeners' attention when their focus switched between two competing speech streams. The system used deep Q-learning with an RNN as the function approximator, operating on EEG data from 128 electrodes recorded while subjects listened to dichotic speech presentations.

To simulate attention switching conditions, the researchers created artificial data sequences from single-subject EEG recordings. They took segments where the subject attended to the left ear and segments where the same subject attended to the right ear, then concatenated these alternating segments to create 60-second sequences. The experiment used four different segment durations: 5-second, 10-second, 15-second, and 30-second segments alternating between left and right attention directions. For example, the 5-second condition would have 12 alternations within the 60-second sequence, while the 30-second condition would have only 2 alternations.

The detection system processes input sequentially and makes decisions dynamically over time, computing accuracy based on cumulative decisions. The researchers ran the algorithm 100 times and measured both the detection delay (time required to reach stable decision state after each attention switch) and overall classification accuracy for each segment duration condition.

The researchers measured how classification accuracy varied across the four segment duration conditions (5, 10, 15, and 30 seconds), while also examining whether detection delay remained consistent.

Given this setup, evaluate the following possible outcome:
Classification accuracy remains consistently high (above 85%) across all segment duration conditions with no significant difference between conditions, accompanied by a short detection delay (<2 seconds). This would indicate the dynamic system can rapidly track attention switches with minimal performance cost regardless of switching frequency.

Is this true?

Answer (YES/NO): NO